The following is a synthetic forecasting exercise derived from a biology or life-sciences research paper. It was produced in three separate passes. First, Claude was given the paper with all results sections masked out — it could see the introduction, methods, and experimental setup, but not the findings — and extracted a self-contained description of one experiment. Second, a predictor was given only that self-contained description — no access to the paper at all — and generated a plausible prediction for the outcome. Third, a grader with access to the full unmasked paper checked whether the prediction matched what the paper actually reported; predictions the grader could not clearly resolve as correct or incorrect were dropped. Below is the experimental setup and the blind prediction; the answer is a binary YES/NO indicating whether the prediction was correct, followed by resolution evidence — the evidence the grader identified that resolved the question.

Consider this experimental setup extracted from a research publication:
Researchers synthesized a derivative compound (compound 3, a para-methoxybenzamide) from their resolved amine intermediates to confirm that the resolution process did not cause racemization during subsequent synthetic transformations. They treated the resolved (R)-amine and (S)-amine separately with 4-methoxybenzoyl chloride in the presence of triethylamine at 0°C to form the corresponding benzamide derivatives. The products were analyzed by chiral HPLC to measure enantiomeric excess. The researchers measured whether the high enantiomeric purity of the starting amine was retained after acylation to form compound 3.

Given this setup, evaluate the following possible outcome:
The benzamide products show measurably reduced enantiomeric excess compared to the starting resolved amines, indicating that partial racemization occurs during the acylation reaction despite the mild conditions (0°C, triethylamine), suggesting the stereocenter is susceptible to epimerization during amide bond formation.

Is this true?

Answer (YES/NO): NO